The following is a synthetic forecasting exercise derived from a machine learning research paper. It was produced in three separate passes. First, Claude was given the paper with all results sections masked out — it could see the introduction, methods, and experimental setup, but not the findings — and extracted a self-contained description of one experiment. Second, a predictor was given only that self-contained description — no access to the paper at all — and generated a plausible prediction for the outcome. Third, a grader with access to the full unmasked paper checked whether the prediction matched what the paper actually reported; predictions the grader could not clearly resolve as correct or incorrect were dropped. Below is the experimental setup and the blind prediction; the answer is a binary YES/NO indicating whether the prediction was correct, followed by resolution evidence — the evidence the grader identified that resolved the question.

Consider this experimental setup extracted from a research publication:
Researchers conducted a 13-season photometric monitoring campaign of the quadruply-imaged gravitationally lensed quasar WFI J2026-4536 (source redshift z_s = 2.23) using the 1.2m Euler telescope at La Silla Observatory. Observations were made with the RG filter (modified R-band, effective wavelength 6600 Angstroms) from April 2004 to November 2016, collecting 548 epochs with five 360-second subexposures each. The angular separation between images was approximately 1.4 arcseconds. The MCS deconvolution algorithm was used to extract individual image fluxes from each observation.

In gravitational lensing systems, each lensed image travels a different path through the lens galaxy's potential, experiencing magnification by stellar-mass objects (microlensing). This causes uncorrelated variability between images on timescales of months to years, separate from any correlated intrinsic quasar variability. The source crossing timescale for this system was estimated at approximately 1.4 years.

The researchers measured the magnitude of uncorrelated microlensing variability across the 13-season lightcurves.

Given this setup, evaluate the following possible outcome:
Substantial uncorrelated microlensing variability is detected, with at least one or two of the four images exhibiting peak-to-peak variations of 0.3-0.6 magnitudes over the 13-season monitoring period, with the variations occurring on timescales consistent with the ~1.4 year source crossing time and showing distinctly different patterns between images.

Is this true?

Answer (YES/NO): NO